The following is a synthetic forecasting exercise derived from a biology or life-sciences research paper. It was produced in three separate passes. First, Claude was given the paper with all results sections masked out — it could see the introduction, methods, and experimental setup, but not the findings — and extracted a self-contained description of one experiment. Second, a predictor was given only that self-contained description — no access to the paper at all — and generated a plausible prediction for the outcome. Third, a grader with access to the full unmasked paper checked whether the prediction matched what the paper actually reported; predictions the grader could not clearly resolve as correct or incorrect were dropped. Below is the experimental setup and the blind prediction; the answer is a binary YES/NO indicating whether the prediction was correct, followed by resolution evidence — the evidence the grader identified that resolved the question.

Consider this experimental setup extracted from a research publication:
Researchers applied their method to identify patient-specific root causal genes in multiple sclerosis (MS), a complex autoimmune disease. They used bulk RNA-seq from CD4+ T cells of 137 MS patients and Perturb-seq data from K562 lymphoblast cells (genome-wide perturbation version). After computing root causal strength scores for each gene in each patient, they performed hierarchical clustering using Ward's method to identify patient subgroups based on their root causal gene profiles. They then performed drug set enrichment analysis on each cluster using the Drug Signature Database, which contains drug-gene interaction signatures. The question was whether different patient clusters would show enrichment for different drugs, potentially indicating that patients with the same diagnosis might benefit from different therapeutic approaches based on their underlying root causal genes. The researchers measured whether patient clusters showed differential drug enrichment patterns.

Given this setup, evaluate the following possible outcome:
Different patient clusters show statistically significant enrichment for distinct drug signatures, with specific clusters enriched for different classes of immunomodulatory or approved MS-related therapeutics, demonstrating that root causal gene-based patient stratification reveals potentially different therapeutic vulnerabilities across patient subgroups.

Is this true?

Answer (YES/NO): NO